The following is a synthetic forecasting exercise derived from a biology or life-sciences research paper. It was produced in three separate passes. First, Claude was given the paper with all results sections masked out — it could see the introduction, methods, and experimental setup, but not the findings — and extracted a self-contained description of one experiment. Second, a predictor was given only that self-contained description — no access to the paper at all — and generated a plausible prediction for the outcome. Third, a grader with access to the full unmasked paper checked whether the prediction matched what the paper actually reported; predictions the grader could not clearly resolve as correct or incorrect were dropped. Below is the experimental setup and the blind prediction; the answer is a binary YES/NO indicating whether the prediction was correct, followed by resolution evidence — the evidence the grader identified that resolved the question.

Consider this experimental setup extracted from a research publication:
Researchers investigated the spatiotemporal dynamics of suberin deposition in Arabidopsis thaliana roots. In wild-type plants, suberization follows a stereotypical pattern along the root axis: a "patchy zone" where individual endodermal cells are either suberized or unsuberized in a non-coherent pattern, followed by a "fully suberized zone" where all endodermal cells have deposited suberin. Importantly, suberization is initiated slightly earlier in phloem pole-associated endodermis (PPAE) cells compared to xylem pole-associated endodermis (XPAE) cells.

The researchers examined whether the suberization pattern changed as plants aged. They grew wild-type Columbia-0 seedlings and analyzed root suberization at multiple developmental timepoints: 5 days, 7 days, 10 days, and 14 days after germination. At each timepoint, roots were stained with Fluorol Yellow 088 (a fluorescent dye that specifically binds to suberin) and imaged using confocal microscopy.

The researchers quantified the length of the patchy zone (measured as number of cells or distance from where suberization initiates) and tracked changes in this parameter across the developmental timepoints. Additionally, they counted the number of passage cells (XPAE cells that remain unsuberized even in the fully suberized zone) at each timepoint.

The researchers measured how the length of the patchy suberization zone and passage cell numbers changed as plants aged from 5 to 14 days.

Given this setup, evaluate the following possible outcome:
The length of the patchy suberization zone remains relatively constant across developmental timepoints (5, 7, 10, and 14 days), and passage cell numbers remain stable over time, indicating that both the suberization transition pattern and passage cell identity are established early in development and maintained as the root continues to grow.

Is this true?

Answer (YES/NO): NO